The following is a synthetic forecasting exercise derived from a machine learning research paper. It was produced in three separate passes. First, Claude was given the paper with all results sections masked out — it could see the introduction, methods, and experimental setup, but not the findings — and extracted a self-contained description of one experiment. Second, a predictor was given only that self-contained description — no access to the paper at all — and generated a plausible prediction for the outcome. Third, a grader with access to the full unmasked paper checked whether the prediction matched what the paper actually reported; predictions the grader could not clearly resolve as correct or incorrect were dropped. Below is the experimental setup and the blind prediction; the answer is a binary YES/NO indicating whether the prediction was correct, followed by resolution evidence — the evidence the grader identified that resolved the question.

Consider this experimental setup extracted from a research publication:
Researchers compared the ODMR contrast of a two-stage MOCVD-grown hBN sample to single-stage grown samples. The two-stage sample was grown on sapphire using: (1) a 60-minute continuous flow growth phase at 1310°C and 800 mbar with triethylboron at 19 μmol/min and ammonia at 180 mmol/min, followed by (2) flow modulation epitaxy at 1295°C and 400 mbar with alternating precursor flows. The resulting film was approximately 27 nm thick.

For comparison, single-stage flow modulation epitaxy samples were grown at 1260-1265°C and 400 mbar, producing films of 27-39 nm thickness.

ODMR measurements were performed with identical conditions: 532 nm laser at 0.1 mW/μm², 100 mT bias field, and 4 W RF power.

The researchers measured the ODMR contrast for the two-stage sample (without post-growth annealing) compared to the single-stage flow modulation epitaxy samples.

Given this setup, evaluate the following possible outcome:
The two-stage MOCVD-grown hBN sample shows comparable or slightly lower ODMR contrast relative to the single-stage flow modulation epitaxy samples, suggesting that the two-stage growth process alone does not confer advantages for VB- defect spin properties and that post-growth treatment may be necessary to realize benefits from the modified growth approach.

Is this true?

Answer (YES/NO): NO